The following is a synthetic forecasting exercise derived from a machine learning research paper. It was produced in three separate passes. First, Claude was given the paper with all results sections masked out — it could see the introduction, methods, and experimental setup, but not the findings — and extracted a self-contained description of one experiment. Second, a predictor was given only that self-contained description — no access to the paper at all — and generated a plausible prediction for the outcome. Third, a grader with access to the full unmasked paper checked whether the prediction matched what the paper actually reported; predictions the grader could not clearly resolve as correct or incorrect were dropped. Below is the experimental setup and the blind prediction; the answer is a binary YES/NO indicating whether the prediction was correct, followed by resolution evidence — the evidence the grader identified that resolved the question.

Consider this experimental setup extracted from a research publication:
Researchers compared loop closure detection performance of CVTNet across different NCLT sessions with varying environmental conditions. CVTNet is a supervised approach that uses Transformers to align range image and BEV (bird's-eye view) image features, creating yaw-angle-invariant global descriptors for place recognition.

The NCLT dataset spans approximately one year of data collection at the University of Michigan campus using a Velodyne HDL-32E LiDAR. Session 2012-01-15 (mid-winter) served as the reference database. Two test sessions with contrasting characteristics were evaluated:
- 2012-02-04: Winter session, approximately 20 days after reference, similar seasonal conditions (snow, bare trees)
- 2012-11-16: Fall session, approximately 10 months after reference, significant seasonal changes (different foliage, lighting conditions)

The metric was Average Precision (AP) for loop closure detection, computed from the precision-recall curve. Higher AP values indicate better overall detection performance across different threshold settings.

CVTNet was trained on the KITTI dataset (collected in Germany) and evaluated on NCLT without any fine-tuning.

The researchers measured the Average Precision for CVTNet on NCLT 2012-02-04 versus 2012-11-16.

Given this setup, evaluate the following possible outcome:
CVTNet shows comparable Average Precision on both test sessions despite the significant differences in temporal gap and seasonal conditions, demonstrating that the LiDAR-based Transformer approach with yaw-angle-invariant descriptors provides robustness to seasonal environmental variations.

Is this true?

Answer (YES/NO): NO